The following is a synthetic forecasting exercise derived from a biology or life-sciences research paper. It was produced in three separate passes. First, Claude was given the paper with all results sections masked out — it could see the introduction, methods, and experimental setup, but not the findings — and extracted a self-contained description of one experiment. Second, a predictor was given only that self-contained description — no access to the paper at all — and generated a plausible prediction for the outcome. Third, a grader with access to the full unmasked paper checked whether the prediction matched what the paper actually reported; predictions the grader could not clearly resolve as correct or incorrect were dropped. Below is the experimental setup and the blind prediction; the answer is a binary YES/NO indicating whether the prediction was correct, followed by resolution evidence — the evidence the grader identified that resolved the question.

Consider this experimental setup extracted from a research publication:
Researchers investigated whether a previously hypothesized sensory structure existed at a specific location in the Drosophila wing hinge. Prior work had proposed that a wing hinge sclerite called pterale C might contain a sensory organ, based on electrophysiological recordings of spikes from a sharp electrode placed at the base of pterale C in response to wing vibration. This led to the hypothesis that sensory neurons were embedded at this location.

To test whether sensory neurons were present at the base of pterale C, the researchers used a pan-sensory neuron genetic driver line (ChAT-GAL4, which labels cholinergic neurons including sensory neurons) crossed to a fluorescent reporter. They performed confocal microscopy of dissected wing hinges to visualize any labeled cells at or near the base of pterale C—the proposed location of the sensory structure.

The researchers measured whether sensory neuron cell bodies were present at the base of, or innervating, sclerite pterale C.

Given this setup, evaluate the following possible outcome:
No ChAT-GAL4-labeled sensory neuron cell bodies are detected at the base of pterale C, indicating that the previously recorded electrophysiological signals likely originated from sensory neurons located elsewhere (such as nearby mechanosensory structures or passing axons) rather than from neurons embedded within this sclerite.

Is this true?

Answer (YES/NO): YES